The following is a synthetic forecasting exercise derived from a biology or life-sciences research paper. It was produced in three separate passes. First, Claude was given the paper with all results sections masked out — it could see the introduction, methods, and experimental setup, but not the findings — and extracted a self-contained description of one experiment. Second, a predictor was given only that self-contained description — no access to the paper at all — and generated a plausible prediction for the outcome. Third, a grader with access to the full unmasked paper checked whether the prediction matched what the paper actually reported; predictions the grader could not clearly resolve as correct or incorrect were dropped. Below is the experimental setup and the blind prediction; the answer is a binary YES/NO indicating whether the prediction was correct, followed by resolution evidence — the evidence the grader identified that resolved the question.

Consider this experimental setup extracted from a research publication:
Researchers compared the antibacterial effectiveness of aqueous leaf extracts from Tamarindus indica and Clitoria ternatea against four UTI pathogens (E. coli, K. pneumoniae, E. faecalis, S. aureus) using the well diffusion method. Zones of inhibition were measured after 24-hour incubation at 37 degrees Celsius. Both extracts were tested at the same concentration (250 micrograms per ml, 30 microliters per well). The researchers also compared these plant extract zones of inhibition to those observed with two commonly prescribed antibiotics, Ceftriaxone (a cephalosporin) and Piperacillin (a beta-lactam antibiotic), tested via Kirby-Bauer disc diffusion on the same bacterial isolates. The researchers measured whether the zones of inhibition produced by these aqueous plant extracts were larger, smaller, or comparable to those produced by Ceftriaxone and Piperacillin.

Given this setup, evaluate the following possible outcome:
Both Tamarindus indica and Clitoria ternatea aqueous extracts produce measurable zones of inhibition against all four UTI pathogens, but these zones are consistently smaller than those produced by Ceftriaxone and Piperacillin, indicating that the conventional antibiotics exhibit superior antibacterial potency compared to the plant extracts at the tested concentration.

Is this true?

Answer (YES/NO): NO